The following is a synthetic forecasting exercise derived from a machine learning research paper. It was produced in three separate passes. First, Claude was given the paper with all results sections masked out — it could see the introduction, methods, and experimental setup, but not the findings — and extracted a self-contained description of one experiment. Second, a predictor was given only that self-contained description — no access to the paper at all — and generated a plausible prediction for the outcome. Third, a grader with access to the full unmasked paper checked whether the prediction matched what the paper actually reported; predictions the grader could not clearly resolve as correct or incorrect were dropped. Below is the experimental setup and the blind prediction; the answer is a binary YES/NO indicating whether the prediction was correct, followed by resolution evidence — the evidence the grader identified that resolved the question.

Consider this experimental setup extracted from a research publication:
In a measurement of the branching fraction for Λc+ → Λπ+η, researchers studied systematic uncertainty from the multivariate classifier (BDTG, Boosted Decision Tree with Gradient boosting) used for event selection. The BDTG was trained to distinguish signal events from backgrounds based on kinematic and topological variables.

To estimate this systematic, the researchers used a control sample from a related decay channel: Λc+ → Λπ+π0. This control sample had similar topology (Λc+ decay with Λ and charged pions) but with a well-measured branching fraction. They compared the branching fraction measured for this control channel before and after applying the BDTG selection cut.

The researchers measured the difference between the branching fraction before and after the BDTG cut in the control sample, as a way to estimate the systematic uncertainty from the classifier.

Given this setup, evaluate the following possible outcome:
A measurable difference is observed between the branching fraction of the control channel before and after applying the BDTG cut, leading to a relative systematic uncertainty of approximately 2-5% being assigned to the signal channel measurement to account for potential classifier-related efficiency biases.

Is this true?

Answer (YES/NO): NO